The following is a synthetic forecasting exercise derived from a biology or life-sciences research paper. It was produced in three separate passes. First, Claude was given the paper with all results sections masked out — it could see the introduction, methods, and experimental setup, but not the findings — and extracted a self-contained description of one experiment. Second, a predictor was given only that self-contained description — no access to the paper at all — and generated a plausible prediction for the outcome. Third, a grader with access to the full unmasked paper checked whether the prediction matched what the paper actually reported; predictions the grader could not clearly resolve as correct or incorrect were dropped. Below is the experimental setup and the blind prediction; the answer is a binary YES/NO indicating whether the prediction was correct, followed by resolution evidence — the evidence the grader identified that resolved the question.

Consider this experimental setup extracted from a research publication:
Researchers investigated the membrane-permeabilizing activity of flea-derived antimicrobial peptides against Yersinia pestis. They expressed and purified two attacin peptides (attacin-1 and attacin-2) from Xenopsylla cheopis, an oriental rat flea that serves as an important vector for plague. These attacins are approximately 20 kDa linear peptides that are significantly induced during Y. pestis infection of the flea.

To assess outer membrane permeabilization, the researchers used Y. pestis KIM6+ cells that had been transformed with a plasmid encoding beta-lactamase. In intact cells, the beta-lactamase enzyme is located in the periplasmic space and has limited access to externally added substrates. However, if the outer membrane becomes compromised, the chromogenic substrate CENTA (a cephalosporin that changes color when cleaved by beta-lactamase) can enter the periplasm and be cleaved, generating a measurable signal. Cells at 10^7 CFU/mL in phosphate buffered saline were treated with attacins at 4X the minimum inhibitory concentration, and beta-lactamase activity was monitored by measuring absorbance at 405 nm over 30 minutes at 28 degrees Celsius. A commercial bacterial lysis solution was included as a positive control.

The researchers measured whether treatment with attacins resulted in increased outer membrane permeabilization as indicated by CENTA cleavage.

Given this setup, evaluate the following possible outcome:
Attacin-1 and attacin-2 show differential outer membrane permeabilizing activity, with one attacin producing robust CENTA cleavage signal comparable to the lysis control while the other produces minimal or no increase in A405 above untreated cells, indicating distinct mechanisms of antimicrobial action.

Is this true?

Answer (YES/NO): NO